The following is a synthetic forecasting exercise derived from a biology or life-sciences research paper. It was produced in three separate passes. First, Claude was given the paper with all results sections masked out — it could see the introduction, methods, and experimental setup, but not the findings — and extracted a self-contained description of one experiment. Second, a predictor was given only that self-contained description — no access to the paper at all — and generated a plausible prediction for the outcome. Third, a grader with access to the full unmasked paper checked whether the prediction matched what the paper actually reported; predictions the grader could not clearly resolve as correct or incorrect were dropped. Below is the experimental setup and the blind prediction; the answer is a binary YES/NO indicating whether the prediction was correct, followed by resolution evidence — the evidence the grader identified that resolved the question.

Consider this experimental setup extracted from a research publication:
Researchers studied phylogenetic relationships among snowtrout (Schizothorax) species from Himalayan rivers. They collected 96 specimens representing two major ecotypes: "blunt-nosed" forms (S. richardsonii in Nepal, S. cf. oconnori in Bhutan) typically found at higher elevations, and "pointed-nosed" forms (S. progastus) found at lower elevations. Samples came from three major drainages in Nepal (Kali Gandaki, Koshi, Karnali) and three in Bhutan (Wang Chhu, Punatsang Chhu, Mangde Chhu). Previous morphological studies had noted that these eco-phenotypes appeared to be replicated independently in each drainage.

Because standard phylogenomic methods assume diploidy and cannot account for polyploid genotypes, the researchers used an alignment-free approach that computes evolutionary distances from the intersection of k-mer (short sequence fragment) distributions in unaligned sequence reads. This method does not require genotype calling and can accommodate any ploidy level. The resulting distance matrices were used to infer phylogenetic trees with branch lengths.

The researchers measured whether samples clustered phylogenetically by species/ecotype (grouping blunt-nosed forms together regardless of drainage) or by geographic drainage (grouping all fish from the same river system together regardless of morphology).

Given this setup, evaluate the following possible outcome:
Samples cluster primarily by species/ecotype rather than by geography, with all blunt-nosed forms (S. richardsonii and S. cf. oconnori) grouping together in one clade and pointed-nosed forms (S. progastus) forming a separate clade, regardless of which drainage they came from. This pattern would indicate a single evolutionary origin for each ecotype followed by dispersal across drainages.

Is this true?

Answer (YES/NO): NO